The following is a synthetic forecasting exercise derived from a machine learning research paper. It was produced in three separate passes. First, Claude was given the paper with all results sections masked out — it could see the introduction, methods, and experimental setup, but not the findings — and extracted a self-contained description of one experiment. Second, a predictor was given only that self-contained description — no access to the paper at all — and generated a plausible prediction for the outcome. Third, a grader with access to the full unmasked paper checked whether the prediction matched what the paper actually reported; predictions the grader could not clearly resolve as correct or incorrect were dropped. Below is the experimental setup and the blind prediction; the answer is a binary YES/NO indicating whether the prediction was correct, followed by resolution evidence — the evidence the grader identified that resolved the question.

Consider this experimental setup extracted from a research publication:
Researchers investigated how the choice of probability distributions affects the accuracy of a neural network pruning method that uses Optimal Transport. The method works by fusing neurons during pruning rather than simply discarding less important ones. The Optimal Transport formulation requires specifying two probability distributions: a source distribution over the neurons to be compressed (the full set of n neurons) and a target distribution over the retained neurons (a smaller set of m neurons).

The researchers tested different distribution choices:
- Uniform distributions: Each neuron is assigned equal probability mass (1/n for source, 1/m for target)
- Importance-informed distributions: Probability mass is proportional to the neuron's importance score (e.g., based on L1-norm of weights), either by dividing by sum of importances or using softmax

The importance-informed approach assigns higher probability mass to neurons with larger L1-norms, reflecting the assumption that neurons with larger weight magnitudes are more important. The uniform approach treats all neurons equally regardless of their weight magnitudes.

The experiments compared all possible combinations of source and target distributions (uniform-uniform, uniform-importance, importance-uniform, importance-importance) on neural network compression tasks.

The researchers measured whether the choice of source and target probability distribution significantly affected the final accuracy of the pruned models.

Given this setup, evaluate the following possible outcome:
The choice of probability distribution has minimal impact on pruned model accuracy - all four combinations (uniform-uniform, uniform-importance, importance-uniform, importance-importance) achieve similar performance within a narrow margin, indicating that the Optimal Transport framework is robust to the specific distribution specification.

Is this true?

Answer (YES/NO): YES